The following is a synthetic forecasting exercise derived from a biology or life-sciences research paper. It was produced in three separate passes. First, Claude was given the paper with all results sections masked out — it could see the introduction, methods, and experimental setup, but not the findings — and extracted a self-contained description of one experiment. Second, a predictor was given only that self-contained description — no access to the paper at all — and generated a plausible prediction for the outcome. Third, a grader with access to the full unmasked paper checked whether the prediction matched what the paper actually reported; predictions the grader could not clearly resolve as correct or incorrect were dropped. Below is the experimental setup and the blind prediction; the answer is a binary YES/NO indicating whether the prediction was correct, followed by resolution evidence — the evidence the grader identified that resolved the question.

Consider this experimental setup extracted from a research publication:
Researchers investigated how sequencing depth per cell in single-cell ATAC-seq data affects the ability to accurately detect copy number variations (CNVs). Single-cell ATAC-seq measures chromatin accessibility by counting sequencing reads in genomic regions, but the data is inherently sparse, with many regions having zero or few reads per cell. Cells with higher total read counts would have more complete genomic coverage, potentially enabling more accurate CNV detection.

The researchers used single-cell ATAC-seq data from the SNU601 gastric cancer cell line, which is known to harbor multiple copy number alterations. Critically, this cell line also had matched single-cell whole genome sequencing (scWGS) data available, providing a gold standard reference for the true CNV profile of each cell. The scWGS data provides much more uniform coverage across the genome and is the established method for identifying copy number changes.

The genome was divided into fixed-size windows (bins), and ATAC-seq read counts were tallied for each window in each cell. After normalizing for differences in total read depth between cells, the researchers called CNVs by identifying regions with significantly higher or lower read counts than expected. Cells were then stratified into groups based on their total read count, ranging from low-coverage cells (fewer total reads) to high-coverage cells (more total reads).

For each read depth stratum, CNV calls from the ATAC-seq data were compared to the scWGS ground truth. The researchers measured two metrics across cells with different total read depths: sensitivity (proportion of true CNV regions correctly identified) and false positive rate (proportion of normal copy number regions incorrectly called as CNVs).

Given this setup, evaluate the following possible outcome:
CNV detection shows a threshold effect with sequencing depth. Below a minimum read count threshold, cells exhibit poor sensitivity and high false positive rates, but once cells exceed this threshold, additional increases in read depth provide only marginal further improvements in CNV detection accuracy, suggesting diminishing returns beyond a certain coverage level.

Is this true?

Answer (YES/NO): NO